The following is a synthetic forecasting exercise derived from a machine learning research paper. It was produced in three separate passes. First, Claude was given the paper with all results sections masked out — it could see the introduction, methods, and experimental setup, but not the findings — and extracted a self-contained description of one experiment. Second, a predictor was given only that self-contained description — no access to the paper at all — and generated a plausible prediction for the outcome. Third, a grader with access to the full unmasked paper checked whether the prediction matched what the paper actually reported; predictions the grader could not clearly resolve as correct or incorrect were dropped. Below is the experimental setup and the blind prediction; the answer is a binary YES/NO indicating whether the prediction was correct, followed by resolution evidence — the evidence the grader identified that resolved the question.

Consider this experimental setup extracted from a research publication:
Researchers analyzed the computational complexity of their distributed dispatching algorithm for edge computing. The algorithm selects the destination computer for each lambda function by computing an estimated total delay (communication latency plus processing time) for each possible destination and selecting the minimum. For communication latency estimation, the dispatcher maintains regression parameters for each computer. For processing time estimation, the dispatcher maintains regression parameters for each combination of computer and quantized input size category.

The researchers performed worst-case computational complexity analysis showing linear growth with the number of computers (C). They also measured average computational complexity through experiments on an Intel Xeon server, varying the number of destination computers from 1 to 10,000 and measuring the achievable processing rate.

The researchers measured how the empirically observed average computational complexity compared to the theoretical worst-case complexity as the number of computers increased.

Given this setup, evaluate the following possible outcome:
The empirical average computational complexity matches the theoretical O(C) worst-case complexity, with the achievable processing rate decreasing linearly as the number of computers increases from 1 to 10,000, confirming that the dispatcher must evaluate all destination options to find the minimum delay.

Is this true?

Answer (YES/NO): NO